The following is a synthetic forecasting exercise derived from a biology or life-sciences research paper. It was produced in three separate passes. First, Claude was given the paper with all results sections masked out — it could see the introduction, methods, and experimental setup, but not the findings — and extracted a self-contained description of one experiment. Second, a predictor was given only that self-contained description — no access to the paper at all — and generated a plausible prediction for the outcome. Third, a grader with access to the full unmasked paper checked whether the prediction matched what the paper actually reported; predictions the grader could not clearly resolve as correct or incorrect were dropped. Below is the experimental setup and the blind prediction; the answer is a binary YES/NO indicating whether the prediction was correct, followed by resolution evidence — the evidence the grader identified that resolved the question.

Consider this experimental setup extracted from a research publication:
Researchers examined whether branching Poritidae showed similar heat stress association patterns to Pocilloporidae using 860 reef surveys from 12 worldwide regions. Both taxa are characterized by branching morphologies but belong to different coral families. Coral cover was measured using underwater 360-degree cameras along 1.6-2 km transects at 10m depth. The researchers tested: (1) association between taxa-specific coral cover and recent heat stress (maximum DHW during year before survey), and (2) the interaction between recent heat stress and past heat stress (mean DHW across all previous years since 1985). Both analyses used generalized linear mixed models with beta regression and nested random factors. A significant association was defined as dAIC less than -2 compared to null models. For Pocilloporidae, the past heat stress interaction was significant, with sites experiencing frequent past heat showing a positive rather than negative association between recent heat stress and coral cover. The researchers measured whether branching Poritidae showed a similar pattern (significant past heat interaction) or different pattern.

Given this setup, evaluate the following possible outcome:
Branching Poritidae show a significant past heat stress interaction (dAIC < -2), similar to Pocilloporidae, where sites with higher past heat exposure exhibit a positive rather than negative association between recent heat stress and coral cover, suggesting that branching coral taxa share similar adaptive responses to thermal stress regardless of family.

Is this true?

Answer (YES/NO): NO